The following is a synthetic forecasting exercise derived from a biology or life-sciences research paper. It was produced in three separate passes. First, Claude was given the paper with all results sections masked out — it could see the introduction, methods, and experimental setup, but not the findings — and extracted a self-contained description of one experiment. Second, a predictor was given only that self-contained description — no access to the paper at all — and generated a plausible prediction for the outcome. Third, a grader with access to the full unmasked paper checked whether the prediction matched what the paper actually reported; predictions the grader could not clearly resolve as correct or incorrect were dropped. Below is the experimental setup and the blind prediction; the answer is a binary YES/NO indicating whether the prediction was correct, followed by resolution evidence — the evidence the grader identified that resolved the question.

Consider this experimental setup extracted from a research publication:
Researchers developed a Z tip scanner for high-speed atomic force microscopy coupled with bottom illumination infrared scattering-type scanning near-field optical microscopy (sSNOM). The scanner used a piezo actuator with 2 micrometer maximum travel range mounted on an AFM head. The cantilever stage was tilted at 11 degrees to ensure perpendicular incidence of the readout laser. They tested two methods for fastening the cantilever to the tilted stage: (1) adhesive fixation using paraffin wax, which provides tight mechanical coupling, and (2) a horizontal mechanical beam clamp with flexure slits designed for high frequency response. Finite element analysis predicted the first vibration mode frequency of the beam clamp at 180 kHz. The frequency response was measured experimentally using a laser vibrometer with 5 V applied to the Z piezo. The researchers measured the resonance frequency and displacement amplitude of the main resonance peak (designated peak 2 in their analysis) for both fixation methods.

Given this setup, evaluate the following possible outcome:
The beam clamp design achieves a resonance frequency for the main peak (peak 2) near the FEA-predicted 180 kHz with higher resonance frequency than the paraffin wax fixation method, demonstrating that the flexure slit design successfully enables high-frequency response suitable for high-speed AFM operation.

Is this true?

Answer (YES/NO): NO